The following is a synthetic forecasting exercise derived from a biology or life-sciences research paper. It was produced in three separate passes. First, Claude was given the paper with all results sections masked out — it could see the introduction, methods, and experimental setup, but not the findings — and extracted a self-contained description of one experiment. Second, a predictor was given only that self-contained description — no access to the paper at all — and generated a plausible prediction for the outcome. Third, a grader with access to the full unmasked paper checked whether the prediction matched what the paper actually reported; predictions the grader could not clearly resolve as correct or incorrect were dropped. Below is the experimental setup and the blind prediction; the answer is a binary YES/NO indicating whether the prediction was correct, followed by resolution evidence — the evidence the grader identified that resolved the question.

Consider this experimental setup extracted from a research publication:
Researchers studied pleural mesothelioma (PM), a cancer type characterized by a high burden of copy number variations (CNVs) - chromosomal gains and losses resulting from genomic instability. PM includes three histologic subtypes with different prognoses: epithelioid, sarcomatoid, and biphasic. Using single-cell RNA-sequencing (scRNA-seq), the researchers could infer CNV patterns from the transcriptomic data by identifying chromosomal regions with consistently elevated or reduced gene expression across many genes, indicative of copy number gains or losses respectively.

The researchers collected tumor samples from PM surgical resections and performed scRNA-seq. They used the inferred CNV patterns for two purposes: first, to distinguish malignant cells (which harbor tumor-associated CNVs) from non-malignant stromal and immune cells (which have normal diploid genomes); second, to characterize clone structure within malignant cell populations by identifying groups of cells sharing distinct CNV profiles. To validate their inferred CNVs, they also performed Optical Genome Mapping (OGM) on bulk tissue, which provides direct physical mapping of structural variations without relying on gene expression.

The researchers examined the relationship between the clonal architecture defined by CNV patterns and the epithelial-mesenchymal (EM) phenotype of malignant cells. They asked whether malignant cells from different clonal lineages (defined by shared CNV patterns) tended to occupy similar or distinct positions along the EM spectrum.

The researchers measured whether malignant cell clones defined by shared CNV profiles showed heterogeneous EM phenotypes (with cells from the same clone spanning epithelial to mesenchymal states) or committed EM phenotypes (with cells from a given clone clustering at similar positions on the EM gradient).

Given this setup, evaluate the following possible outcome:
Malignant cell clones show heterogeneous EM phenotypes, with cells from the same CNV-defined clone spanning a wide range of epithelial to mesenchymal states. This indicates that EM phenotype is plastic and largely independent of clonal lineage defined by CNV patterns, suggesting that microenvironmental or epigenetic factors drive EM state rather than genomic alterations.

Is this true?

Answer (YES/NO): YES